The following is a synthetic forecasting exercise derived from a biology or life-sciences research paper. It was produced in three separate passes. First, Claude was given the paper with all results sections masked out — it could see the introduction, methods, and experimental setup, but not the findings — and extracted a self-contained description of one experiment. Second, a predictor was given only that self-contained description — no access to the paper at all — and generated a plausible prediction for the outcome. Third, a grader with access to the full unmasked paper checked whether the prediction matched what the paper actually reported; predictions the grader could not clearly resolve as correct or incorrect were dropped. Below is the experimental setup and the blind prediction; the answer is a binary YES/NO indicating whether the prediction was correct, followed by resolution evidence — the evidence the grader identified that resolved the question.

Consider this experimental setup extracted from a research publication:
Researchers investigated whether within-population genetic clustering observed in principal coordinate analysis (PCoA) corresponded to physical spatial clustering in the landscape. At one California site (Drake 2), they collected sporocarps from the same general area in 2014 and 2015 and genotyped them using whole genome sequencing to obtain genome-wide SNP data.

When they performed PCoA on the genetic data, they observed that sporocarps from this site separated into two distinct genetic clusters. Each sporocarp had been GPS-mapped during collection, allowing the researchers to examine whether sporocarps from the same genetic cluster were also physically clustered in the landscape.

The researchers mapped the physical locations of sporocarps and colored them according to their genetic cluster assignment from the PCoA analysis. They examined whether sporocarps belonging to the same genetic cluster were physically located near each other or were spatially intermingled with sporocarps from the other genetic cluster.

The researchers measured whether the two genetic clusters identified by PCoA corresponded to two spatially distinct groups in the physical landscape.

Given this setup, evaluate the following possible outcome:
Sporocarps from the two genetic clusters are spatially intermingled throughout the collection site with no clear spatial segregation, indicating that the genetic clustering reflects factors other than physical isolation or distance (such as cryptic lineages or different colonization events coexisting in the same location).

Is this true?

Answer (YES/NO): NO